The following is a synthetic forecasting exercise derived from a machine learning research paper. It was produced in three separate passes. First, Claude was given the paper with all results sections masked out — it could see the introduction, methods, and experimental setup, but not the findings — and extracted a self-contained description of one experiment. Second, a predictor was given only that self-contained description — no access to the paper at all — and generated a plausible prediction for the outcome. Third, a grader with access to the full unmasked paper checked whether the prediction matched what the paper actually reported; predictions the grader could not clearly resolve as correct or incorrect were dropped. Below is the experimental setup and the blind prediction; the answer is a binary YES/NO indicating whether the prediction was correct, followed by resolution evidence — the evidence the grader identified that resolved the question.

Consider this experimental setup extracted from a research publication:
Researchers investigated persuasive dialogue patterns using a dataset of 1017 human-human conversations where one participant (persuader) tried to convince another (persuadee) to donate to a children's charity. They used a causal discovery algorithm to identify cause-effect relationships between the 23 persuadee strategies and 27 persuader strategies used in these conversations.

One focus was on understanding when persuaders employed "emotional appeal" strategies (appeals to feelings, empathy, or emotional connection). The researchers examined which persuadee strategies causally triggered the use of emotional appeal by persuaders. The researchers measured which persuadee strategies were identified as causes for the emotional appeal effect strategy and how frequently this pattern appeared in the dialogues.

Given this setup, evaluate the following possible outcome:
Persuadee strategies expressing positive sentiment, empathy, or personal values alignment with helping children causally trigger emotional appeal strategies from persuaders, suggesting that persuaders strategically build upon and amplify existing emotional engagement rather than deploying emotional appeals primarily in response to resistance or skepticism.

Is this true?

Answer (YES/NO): NO